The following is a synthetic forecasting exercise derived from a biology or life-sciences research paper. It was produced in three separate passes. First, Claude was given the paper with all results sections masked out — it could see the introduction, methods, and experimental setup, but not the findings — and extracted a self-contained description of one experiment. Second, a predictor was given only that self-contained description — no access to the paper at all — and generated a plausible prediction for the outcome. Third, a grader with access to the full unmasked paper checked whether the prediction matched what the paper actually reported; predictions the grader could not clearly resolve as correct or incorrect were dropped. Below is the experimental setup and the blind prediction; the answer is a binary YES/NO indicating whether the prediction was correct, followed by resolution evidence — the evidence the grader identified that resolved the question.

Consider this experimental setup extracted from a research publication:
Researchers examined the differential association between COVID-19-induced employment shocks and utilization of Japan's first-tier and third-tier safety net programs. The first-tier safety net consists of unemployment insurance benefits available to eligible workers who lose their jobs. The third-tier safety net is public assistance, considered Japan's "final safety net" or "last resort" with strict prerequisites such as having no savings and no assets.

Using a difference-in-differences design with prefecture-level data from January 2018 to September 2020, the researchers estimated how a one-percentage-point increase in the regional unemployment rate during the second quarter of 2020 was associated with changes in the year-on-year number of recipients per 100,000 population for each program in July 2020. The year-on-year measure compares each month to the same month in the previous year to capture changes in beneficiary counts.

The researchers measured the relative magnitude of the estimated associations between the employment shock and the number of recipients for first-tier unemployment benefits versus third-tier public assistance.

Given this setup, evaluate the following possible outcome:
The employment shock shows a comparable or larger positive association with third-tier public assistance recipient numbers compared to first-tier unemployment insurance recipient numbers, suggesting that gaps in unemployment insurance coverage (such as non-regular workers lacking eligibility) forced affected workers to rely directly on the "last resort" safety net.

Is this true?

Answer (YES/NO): NO